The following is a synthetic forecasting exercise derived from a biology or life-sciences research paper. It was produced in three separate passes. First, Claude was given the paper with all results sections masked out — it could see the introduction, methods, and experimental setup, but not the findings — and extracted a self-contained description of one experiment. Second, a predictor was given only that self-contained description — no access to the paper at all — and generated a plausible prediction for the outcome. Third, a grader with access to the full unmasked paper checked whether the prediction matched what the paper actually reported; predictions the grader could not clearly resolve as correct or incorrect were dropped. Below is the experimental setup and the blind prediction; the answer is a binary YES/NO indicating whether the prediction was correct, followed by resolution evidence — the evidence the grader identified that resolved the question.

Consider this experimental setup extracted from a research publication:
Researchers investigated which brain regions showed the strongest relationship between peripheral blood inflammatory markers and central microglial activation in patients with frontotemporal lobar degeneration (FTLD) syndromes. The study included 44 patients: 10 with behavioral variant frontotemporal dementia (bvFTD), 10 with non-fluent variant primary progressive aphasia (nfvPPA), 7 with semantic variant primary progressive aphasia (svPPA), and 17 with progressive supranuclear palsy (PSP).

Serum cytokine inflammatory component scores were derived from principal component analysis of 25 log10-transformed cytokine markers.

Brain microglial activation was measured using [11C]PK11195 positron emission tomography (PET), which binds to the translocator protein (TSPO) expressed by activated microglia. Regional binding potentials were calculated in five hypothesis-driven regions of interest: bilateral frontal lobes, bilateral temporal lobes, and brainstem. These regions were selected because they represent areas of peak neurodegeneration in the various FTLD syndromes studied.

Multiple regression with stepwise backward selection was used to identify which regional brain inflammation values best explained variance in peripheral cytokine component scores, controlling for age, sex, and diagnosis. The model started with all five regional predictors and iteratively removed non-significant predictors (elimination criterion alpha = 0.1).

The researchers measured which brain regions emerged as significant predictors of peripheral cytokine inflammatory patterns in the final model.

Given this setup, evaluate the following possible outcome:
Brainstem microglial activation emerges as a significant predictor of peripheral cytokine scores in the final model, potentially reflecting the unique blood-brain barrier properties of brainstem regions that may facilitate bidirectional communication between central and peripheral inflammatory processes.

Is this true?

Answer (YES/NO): YES